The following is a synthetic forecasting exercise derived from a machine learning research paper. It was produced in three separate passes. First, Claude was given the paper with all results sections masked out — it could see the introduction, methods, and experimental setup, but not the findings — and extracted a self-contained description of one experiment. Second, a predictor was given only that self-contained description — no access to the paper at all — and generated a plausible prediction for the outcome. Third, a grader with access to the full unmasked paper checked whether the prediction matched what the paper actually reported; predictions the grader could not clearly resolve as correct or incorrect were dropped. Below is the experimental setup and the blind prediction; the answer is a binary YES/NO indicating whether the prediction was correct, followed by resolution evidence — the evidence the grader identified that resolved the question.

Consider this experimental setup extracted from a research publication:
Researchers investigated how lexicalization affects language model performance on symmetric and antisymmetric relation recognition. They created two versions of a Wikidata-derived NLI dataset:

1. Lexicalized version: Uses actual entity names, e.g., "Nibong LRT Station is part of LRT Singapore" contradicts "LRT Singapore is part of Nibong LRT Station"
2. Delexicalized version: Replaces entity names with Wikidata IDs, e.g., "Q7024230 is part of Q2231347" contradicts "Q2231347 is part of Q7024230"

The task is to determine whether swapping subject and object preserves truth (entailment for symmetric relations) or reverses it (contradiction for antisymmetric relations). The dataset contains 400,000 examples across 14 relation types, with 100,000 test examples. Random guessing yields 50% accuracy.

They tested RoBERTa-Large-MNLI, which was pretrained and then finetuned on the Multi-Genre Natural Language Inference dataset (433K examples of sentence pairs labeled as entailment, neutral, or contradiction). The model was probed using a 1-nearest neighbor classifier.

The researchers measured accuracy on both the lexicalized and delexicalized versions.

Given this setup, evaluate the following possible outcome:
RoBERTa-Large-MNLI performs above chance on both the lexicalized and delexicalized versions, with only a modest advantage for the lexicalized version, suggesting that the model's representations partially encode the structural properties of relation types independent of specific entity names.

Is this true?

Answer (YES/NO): NO